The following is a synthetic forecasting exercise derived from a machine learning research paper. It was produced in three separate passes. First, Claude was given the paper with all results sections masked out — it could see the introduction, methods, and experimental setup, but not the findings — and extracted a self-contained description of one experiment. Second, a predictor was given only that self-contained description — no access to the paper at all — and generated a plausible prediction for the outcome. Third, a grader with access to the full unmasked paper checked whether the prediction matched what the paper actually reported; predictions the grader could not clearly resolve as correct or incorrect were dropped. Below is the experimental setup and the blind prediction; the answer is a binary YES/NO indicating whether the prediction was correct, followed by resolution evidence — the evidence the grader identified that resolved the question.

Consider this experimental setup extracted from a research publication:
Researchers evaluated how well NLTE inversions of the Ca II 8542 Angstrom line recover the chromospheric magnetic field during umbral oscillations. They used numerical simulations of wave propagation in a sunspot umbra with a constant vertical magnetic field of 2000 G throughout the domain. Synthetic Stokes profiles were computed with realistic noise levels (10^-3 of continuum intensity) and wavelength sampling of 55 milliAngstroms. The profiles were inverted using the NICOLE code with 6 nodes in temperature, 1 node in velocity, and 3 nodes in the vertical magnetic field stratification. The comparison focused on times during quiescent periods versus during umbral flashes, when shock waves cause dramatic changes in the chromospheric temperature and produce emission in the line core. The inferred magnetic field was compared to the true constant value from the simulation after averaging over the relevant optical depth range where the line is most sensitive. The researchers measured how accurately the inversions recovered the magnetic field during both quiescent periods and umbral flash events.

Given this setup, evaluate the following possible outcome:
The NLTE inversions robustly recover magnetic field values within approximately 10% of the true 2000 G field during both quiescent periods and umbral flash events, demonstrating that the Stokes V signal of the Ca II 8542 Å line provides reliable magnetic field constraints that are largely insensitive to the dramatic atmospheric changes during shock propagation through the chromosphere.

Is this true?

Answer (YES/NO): NO